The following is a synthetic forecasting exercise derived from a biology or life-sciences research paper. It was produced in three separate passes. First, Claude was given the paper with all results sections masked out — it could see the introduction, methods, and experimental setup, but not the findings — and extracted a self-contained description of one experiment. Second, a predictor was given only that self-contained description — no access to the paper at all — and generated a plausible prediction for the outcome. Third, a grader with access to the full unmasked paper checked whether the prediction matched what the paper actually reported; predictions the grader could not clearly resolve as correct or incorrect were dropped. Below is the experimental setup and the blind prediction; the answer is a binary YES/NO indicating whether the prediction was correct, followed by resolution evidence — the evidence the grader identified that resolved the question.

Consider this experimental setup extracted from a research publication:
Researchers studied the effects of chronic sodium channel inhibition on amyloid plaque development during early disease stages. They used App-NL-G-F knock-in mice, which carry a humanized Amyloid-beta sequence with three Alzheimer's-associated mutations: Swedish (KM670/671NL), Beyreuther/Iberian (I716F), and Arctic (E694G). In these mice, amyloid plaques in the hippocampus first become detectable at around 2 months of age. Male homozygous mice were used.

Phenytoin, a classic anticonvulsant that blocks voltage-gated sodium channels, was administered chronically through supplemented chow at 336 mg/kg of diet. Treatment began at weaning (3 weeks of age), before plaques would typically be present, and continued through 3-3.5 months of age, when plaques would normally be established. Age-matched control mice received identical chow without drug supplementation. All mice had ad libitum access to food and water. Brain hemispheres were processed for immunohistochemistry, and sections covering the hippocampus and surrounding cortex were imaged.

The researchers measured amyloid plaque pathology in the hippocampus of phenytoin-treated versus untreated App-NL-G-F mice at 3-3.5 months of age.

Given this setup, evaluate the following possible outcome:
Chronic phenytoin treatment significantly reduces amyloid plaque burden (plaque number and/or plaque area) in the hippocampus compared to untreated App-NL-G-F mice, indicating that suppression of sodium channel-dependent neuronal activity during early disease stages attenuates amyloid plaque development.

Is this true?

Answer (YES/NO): NO